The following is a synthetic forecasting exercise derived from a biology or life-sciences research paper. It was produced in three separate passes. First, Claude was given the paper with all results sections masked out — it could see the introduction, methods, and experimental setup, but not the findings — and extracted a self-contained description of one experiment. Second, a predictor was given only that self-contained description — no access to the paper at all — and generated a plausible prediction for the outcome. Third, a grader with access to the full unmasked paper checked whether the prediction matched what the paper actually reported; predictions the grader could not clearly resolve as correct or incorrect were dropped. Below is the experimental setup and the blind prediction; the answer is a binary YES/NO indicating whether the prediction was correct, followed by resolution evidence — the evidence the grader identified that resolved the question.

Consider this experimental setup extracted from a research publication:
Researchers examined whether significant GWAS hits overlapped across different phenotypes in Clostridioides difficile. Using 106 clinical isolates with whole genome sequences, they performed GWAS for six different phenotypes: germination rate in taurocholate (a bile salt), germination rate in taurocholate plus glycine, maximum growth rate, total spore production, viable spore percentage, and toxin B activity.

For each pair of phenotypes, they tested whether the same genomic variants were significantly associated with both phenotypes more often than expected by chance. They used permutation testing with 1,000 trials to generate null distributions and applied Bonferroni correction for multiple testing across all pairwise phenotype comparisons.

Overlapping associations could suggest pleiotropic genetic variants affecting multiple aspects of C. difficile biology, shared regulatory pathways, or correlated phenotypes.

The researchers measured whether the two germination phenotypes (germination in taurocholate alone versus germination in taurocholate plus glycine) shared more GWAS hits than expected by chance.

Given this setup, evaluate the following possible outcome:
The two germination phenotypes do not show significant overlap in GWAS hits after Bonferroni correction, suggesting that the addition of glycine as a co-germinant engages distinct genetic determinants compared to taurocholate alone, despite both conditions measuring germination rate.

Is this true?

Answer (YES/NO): NO